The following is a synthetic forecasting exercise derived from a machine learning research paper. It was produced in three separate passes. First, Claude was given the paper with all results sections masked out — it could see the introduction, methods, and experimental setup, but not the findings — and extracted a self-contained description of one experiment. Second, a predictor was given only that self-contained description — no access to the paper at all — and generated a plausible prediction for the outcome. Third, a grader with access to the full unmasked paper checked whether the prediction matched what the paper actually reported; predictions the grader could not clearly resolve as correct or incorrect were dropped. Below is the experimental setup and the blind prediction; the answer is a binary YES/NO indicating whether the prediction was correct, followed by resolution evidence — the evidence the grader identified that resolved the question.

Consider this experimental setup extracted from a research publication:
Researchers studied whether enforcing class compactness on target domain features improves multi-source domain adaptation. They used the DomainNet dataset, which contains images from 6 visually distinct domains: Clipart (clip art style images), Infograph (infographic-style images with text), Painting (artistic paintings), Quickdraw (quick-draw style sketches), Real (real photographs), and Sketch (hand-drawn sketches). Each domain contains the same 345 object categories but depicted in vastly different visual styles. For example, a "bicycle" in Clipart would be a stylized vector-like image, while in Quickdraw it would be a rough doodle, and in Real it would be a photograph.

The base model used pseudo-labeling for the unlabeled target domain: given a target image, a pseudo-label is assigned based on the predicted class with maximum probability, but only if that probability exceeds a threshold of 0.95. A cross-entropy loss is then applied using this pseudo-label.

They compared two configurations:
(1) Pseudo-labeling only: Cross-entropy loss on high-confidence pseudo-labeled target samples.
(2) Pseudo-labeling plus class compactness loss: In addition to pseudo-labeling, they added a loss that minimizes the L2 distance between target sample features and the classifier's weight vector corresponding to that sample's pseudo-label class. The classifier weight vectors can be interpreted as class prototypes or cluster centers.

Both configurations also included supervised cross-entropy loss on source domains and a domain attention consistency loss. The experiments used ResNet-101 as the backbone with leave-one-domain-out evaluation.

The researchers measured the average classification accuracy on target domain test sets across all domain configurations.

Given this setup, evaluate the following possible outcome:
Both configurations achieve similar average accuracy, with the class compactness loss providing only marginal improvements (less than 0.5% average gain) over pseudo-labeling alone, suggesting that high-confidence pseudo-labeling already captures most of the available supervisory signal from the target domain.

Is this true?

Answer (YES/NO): NO